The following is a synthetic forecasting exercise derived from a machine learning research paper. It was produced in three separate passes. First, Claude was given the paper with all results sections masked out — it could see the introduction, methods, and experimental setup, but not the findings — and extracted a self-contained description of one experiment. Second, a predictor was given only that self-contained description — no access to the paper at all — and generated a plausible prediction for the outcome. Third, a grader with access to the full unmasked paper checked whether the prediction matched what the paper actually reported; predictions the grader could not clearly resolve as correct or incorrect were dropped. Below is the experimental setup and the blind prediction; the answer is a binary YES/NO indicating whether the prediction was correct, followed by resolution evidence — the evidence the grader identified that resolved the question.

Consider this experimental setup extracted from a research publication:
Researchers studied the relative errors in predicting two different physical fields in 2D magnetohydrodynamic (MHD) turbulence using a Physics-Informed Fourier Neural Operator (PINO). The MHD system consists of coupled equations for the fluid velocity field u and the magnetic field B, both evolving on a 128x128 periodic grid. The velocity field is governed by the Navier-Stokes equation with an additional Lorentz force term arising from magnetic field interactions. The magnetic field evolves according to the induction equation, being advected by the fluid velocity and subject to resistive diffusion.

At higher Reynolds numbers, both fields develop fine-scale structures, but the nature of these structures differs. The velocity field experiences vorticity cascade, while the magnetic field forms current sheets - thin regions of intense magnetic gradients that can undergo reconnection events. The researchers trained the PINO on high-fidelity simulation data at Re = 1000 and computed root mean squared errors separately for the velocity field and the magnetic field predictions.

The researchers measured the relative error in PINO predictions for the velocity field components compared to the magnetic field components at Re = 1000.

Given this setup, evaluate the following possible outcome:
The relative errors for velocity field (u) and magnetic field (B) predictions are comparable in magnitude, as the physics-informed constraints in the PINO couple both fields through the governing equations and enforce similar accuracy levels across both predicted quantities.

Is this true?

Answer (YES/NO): NO